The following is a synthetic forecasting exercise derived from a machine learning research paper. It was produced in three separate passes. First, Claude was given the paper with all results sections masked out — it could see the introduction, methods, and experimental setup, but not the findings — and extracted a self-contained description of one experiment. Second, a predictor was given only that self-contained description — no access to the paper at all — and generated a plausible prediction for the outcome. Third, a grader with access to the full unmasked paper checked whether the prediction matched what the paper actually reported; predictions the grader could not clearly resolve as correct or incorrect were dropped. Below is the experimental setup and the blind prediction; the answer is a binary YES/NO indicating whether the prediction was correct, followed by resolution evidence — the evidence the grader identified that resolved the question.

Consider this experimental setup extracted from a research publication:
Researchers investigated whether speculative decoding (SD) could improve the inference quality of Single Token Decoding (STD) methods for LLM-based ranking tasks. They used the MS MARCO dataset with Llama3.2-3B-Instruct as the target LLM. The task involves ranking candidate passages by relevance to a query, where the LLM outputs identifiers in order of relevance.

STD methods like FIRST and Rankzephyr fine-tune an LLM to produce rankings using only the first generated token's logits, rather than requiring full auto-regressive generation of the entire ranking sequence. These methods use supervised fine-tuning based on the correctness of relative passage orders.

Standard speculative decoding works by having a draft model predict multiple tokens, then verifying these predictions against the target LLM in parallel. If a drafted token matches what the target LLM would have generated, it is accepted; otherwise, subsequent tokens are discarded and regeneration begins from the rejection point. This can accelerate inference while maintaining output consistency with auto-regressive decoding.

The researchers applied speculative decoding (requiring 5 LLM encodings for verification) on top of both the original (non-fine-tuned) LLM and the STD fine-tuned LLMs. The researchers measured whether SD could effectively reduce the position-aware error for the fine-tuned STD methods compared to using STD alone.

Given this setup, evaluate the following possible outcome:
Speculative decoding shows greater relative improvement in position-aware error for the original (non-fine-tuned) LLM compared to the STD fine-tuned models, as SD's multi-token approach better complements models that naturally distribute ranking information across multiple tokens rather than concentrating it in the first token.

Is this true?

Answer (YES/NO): YES